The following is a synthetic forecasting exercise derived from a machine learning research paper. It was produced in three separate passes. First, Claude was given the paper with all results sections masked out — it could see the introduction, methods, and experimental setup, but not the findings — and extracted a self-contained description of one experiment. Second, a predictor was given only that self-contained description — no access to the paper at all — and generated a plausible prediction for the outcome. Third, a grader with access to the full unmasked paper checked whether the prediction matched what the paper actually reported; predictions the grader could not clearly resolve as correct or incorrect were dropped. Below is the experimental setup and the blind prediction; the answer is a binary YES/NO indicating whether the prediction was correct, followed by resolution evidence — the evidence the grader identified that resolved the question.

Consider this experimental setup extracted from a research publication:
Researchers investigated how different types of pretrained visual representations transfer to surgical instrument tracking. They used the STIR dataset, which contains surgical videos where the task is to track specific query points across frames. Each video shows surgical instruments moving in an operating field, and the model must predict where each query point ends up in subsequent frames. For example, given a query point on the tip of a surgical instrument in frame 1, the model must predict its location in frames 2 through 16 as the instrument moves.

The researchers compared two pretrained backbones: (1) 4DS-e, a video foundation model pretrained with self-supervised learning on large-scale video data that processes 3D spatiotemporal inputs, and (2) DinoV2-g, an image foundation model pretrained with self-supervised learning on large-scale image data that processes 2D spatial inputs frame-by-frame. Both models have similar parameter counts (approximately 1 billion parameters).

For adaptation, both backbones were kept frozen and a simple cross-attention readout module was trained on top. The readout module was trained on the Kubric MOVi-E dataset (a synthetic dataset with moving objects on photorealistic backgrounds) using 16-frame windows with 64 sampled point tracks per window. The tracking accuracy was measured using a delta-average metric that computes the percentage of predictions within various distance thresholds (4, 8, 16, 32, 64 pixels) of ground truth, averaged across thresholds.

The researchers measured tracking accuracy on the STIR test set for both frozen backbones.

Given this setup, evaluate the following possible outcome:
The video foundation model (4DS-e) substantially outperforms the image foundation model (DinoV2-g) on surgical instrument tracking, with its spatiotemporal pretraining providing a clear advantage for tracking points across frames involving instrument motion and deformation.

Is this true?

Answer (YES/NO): YES